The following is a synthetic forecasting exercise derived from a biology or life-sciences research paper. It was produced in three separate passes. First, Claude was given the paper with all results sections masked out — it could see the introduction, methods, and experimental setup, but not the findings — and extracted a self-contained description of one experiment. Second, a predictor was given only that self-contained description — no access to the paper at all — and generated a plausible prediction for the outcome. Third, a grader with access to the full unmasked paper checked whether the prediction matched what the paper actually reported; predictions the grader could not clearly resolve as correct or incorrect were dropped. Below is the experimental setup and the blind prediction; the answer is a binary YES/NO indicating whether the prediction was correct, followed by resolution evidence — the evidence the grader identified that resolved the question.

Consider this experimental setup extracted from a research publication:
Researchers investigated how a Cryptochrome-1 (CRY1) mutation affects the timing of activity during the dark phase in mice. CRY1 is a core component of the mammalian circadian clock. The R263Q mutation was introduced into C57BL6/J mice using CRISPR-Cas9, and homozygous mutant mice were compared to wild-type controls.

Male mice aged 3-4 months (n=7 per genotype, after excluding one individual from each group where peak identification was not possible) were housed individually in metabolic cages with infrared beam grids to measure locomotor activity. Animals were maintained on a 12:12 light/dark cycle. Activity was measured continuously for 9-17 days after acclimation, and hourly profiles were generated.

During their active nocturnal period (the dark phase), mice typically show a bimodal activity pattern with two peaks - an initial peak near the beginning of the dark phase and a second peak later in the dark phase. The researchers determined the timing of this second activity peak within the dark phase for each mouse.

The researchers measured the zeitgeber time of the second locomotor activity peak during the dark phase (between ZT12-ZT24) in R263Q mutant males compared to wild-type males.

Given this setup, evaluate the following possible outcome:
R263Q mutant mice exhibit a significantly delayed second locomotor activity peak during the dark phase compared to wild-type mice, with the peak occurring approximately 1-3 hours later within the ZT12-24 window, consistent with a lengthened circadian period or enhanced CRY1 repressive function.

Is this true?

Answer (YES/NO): YES